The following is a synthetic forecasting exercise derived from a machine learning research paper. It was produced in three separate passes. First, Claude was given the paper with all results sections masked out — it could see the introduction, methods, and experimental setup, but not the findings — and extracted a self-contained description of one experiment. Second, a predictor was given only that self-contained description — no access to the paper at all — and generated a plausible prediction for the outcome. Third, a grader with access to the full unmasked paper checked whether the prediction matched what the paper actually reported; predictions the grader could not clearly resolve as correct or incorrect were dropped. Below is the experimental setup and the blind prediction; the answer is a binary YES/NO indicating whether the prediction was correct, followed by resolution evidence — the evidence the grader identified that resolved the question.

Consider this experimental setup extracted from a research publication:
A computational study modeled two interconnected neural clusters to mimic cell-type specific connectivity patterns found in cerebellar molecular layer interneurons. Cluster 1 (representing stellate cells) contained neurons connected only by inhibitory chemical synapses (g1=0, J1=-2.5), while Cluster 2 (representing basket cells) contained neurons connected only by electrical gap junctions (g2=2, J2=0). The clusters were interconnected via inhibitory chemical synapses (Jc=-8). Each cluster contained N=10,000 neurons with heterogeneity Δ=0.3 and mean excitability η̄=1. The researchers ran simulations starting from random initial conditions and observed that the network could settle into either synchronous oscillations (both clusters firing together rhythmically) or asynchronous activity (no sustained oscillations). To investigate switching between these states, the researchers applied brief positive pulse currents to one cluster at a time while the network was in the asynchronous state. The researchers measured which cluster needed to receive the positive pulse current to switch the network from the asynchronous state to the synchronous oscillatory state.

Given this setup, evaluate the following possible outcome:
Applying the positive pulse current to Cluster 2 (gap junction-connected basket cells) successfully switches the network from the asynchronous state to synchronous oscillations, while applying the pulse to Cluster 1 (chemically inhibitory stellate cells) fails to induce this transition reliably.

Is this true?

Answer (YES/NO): YES